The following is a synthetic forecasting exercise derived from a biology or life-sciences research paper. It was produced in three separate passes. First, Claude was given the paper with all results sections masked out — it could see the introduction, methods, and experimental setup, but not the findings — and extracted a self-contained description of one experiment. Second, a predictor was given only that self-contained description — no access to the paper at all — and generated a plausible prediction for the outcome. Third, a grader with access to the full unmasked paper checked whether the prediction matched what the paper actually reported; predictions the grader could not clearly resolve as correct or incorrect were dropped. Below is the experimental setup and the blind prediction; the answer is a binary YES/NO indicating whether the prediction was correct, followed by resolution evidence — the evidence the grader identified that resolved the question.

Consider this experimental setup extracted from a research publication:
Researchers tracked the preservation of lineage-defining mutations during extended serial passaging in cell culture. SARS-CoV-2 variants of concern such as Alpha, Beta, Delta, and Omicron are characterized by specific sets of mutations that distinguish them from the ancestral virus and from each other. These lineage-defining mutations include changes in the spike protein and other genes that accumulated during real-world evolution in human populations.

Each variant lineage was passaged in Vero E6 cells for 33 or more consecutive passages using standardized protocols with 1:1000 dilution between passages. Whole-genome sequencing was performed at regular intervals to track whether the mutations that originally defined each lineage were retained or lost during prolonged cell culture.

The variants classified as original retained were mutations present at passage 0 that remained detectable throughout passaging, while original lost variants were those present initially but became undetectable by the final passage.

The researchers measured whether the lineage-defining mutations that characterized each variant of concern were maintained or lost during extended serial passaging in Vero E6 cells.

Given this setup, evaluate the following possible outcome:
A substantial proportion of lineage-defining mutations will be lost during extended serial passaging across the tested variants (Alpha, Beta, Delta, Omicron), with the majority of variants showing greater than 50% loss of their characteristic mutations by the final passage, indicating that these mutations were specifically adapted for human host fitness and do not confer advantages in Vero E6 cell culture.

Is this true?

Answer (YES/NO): NO